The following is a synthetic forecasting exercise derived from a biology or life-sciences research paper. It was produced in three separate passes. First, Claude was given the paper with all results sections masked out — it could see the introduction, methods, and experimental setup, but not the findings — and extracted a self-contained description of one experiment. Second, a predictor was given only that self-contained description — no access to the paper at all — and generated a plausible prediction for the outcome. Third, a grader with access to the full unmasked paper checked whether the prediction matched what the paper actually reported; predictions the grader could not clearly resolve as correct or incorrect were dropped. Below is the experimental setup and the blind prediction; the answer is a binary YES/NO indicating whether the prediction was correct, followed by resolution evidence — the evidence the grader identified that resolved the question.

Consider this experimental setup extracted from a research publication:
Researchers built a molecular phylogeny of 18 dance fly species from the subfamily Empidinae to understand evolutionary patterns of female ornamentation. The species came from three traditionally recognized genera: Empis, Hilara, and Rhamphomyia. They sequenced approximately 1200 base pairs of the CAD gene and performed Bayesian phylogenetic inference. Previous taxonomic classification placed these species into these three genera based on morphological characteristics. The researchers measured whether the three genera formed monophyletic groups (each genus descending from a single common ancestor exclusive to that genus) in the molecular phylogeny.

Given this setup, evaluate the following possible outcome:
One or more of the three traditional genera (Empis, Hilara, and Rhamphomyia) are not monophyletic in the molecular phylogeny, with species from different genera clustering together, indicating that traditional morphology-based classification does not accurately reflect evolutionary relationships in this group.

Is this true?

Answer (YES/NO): YES